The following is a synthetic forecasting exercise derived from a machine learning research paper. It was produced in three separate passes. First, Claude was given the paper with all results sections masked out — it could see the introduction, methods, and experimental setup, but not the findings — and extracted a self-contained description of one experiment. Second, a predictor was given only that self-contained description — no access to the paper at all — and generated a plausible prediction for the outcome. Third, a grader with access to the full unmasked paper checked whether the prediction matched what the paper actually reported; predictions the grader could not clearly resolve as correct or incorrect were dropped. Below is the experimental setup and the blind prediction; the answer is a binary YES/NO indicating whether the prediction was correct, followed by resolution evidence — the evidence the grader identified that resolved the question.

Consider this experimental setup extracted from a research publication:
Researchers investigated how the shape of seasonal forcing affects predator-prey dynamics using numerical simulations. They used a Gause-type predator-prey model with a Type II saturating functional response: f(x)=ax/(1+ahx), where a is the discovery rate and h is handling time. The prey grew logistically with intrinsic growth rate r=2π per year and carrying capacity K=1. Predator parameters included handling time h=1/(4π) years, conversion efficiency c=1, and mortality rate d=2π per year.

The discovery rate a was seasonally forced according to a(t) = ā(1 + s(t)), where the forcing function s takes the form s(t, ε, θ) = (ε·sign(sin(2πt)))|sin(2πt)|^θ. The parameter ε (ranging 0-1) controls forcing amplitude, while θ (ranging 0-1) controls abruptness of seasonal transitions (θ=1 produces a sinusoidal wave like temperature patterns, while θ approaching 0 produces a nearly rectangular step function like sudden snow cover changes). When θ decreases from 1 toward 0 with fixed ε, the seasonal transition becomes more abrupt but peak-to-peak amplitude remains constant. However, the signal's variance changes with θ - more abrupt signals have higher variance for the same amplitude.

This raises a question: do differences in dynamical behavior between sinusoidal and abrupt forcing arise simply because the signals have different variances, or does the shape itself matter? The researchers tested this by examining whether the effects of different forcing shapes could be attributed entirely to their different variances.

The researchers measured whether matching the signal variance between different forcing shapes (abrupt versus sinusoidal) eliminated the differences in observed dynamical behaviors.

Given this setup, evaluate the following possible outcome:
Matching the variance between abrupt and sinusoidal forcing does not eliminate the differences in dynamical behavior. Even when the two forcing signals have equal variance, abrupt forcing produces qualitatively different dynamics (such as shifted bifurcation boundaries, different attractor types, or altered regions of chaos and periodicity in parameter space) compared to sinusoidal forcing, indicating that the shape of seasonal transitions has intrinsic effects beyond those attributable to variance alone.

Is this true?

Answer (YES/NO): YES